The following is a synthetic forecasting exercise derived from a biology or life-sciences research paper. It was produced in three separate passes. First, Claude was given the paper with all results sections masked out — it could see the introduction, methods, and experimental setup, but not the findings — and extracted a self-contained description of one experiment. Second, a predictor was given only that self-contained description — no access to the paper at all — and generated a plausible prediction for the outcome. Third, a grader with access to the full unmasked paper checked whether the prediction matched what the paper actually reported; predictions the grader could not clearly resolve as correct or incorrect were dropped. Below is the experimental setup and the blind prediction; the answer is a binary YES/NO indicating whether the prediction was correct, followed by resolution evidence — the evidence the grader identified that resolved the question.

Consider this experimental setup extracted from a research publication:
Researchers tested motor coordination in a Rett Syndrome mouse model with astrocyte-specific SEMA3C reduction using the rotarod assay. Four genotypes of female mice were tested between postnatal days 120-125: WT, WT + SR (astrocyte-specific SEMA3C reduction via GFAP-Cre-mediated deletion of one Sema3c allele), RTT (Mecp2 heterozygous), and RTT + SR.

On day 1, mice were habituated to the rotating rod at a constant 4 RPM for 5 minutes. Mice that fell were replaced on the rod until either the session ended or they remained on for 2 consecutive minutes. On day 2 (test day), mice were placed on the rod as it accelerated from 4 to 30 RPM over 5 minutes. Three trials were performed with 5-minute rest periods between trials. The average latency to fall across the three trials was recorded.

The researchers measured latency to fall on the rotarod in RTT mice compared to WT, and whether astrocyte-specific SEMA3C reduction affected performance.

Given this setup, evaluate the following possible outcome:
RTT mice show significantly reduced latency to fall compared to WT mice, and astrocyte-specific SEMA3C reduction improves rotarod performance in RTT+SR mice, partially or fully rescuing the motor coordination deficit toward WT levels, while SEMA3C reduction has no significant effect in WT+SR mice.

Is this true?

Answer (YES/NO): NO